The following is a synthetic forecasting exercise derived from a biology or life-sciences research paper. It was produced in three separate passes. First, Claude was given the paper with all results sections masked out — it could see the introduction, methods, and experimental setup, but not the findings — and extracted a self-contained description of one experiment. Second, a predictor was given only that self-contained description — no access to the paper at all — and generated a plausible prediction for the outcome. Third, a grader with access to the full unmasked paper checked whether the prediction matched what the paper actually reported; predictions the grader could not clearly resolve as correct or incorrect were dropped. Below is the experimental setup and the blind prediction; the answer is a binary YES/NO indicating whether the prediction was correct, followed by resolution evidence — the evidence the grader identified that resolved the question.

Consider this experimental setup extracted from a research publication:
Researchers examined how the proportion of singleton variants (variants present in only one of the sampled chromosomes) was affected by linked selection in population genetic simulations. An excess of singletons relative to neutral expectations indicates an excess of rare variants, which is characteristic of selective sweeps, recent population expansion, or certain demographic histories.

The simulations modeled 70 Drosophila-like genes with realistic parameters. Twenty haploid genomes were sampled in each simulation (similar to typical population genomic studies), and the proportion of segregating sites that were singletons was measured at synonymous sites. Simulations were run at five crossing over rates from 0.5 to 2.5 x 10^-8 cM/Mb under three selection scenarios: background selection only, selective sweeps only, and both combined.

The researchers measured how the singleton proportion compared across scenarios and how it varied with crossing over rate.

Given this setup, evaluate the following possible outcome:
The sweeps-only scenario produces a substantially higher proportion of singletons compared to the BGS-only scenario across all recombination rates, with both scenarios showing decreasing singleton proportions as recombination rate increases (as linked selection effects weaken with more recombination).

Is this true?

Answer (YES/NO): NO